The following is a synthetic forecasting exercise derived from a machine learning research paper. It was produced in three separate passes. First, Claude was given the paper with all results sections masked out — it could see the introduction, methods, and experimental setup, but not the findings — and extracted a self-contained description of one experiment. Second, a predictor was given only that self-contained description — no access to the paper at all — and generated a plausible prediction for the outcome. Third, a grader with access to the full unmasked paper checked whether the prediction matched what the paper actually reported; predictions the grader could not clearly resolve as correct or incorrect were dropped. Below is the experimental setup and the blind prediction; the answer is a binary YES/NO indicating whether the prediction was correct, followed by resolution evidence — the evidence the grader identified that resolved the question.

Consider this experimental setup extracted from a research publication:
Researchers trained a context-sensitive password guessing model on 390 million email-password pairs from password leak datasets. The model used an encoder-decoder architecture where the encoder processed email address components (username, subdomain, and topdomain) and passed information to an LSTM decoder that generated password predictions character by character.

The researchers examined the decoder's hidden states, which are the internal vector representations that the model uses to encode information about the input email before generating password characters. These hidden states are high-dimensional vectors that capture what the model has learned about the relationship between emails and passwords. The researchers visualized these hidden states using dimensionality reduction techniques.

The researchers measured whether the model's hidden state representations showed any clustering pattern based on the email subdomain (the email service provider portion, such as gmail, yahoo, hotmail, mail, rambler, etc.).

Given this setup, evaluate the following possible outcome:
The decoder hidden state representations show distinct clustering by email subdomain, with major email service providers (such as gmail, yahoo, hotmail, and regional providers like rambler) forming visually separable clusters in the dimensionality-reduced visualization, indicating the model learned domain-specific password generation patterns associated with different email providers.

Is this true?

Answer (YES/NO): YES